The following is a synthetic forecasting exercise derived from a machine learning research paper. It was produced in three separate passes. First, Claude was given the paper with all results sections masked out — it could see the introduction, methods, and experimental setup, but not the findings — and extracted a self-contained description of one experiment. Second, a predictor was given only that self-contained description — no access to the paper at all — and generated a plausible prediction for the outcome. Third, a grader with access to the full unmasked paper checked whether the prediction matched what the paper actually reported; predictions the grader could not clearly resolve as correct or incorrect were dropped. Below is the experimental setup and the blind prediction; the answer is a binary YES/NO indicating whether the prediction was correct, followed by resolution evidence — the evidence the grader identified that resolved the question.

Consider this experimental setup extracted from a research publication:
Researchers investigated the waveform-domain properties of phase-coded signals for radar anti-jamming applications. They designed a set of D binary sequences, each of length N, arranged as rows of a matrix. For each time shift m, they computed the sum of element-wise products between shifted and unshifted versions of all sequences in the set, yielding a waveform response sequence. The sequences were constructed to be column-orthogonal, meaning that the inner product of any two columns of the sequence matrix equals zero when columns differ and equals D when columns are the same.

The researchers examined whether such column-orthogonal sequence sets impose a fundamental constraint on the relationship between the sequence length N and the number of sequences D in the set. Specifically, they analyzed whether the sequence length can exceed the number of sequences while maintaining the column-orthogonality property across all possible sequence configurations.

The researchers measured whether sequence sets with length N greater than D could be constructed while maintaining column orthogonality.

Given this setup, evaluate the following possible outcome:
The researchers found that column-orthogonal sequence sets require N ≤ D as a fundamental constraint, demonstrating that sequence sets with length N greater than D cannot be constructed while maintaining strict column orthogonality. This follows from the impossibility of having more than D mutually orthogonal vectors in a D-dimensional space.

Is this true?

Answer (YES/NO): YES